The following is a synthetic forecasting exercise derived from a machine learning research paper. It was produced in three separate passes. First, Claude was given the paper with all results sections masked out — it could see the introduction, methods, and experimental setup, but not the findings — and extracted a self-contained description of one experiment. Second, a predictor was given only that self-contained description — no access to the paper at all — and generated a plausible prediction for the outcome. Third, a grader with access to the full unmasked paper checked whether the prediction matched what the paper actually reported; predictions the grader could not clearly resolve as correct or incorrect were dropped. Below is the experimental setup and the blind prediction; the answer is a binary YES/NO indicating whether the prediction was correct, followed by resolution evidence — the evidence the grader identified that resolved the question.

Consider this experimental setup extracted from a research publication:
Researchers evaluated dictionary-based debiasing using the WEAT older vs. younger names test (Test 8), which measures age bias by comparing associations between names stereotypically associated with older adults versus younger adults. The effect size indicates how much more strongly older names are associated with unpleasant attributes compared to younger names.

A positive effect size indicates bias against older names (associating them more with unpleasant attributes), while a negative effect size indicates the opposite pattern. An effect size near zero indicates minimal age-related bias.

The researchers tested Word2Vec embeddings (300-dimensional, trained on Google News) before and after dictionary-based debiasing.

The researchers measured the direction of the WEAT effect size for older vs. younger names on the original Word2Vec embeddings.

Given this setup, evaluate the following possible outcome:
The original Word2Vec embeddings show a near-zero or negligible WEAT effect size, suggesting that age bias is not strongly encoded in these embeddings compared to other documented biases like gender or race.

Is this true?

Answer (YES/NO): YES